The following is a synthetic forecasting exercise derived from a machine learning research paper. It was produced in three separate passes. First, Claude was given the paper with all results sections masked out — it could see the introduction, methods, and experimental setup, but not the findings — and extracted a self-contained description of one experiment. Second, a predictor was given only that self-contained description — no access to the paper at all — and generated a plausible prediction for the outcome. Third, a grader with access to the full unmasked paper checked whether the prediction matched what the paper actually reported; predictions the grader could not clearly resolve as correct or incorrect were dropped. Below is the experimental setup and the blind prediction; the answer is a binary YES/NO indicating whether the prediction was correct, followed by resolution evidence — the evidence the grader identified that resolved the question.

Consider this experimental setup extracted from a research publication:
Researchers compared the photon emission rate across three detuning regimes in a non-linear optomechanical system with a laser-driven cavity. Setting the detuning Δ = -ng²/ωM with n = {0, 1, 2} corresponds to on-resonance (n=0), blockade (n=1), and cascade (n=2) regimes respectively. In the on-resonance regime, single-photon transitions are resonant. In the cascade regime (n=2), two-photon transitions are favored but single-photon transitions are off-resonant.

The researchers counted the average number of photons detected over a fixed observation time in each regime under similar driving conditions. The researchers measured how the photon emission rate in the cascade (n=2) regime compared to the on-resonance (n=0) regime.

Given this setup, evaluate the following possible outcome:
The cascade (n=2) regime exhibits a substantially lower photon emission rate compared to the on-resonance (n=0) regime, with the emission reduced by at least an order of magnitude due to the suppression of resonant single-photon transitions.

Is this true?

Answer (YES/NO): NO